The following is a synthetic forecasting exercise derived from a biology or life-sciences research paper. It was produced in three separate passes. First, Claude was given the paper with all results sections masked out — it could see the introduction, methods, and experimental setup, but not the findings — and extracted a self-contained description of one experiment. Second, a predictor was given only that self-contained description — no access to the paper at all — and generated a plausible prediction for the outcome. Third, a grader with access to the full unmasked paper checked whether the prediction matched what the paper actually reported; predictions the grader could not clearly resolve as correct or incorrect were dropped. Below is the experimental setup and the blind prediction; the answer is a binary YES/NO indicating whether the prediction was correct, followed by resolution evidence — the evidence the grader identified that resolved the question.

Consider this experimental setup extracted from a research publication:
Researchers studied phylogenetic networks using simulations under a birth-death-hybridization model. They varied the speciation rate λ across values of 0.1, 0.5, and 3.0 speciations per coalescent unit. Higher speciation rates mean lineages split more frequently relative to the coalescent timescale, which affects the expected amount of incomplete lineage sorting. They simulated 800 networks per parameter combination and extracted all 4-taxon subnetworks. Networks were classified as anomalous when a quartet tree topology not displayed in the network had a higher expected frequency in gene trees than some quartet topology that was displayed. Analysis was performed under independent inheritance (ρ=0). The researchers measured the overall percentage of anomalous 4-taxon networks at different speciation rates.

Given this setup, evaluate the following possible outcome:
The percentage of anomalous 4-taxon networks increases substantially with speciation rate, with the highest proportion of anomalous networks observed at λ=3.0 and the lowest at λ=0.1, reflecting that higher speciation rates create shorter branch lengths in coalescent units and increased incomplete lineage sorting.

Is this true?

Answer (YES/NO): NO